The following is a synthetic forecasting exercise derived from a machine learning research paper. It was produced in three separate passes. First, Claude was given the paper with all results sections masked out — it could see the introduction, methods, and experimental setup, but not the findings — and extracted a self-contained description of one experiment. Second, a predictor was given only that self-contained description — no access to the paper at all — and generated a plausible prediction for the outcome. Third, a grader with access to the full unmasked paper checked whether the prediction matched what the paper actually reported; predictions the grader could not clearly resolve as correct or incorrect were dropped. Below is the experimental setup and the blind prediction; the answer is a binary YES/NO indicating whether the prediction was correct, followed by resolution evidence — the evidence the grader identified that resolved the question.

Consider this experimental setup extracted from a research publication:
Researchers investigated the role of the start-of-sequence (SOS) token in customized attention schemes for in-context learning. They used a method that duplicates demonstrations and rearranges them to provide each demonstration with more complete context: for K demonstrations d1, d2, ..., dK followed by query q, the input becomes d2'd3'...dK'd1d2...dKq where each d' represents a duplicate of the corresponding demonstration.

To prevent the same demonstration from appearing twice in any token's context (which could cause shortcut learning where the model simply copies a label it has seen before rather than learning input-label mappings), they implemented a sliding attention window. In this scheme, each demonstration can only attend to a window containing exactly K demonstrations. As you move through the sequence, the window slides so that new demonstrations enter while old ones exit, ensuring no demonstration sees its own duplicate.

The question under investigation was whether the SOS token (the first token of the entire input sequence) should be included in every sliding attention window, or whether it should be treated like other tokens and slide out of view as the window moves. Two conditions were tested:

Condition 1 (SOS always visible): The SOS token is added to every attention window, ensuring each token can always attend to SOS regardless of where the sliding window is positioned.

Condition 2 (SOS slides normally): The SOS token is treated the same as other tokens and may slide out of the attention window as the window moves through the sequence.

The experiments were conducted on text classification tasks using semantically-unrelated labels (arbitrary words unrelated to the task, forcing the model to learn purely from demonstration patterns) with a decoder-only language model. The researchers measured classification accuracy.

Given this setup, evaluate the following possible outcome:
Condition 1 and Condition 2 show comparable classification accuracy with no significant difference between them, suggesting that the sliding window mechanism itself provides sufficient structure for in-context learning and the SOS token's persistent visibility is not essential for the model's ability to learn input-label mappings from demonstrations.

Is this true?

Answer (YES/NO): NO